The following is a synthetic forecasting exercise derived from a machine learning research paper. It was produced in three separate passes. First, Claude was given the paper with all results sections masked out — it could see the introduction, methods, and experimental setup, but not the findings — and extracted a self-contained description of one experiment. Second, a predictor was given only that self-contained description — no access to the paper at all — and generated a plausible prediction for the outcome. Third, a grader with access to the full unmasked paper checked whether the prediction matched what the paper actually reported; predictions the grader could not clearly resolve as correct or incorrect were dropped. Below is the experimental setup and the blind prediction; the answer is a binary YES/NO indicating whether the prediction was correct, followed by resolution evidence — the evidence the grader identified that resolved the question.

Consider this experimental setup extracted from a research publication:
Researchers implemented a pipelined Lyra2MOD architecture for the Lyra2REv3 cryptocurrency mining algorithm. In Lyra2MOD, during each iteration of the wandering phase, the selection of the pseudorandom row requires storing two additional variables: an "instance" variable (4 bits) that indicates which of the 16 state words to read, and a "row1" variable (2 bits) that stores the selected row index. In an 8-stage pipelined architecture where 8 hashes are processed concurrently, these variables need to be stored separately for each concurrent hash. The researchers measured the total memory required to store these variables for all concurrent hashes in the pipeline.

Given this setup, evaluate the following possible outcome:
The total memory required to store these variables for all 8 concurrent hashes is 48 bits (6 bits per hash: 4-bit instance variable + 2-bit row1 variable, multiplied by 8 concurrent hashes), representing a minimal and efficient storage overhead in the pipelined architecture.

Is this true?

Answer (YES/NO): YES